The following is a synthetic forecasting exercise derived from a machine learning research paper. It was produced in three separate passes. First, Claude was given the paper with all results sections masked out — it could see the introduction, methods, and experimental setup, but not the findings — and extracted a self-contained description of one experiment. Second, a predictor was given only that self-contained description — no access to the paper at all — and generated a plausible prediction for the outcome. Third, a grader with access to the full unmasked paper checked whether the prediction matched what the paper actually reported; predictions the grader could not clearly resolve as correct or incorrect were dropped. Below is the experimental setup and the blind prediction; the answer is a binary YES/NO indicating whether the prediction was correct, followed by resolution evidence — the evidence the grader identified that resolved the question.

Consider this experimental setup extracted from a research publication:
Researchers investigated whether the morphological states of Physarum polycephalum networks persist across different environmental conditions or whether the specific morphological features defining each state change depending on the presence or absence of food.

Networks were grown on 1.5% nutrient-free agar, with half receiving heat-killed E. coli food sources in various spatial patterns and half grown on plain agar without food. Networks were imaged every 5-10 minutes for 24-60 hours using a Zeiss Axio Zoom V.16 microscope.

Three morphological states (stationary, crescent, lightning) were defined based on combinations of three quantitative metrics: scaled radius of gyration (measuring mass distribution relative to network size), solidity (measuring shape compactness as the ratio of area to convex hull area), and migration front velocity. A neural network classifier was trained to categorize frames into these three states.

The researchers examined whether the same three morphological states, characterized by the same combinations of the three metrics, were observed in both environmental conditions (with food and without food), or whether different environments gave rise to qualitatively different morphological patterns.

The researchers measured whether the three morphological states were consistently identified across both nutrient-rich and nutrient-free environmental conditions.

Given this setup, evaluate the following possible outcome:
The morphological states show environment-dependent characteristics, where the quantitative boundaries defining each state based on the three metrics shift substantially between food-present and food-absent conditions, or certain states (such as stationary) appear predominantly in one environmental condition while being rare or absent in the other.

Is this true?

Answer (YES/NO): NO